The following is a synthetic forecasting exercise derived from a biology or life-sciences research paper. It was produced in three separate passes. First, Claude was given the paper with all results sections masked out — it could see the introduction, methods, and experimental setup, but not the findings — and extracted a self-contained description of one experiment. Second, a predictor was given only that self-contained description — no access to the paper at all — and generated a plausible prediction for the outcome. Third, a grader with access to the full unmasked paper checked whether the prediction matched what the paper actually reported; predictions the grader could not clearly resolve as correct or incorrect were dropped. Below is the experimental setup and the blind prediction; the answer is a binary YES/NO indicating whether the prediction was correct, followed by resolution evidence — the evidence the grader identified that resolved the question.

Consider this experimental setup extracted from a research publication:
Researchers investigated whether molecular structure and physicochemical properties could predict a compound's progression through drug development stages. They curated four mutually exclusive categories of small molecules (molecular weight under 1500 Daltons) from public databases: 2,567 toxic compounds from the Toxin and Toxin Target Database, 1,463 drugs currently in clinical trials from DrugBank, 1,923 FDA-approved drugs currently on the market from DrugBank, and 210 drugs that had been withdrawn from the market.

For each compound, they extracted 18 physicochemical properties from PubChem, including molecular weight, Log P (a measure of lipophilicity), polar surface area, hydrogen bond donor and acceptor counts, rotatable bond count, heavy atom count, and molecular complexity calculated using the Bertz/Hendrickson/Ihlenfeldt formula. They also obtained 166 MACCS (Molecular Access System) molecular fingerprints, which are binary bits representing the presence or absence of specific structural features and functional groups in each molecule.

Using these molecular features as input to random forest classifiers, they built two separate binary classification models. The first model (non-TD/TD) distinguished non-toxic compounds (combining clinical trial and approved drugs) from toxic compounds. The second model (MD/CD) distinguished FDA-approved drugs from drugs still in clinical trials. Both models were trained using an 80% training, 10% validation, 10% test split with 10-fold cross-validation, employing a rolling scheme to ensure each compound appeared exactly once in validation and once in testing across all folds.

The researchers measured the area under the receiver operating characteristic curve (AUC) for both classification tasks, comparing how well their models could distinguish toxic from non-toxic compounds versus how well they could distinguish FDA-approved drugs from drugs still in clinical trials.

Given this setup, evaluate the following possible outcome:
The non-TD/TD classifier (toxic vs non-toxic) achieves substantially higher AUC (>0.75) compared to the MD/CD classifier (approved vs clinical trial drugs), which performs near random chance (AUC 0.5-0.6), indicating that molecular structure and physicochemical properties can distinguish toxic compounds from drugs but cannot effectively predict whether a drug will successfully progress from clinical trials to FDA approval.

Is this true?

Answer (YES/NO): NO